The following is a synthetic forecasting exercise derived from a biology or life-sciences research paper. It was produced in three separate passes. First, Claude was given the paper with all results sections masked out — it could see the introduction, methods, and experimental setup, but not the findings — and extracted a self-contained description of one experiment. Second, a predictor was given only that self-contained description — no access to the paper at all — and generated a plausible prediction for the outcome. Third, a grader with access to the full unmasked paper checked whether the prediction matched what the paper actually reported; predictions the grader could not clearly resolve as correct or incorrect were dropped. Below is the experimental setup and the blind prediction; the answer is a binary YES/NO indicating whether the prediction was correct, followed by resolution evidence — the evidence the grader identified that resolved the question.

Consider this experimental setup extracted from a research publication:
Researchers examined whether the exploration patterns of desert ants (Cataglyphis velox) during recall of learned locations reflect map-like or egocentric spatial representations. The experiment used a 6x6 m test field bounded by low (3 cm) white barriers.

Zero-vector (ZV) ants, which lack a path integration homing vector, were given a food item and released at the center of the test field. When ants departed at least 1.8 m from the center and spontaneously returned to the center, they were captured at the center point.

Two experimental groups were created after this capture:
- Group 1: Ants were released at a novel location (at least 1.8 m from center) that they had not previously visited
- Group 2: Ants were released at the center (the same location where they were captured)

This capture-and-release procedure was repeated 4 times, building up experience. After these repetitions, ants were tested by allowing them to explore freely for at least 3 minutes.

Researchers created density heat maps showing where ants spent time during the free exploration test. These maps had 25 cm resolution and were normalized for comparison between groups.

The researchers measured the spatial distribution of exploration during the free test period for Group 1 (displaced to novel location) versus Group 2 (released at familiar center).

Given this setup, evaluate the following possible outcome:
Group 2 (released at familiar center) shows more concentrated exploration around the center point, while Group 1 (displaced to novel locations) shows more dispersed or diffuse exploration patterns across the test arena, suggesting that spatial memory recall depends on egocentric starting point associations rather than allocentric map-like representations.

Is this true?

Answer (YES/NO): NO